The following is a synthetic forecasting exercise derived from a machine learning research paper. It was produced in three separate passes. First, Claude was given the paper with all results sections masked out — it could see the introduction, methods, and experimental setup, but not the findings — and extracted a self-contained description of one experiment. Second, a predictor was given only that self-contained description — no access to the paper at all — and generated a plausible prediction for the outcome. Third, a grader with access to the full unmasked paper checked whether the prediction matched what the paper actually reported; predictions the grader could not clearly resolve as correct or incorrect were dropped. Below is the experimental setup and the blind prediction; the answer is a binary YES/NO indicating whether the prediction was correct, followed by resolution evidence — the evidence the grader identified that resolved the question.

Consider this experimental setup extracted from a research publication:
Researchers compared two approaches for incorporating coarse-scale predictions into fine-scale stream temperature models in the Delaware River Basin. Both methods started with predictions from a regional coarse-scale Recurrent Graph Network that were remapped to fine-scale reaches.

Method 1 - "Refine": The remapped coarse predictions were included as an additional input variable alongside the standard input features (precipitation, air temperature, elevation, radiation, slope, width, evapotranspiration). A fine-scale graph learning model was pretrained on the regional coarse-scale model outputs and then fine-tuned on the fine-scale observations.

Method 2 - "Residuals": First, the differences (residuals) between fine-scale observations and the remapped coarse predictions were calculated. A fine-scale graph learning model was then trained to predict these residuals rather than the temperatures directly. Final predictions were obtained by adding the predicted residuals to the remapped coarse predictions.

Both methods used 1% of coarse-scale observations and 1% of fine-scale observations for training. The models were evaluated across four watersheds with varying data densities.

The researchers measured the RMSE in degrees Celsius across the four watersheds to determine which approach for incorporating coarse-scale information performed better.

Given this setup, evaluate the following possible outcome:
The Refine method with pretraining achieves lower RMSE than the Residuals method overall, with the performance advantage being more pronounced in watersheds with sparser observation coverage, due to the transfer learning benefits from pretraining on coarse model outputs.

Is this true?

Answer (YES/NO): NO